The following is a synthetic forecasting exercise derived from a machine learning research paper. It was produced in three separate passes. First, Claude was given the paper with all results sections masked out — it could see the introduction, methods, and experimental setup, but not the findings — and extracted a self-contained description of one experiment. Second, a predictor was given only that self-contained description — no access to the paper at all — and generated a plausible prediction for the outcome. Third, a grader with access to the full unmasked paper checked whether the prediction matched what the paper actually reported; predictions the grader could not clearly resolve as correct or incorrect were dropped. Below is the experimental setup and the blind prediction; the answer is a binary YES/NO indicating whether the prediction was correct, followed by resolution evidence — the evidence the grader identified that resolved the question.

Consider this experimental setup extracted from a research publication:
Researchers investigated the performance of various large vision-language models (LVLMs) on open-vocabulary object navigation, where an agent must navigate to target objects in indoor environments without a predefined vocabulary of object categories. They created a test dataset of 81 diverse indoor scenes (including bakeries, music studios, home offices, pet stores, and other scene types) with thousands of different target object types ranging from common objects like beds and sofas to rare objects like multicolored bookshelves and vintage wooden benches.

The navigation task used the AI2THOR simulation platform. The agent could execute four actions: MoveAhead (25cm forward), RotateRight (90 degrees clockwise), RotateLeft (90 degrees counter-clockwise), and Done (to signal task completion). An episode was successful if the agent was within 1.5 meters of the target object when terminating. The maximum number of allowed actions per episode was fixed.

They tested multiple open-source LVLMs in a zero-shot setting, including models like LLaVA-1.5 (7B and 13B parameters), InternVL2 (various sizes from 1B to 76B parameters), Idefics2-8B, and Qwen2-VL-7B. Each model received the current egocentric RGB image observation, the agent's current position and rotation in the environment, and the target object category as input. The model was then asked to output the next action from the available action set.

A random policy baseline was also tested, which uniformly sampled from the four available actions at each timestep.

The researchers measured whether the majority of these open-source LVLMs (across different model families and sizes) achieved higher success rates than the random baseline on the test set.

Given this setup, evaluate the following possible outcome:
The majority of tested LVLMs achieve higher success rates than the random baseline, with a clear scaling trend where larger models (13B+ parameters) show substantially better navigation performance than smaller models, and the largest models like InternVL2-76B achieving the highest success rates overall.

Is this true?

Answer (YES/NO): NO